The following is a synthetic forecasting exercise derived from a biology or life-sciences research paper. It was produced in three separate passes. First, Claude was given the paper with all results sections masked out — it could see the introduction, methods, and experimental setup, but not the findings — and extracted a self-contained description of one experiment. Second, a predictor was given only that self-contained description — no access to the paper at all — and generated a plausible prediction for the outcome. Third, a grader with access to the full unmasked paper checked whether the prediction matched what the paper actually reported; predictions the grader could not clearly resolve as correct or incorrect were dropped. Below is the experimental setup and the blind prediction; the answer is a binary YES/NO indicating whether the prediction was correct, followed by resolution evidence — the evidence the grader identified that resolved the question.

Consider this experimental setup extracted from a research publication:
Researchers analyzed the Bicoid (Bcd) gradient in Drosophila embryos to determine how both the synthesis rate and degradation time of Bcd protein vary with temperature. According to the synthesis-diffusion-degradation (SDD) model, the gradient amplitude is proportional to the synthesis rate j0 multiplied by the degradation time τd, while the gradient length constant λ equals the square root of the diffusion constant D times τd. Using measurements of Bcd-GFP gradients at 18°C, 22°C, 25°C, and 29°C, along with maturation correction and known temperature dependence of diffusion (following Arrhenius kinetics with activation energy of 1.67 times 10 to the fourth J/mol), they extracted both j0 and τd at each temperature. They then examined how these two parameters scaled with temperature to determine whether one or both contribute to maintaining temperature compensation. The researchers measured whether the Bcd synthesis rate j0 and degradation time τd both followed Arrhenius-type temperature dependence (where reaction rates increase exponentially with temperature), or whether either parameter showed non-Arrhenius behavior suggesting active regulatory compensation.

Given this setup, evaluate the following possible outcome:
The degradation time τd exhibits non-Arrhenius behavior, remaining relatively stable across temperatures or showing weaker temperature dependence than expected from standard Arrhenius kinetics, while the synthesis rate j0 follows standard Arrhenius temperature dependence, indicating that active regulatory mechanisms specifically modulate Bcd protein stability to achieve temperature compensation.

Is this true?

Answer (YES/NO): NO